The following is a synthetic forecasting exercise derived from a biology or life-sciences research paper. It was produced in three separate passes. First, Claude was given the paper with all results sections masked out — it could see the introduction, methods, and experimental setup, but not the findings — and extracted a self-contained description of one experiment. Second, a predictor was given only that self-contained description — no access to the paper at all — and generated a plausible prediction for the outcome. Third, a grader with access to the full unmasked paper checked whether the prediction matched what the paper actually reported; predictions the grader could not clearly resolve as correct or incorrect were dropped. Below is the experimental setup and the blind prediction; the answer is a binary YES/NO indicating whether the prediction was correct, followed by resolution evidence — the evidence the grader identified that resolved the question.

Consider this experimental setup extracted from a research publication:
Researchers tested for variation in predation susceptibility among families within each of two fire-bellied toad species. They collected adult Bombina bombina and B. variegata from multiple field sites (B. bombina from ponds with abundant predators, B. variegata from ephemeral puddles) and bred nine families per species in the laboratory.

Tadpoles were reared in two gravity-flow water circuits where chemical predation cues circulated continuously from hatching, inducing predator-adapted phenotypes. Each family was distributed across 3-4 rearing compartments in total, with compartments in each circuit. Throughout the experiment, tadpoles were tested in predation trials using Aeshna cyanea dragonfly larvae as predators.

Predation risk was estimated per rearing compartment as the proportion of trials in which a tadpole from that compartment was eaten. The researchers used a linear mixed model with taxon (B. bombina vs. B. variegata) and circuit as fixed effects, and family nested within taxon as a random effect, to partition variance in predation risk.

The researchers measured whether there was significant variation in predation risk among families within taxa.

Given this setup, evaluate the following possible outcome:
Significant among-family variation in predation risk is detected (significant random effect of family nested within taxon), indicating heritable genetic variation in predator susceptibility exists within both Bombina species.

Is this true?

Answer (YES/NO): NO